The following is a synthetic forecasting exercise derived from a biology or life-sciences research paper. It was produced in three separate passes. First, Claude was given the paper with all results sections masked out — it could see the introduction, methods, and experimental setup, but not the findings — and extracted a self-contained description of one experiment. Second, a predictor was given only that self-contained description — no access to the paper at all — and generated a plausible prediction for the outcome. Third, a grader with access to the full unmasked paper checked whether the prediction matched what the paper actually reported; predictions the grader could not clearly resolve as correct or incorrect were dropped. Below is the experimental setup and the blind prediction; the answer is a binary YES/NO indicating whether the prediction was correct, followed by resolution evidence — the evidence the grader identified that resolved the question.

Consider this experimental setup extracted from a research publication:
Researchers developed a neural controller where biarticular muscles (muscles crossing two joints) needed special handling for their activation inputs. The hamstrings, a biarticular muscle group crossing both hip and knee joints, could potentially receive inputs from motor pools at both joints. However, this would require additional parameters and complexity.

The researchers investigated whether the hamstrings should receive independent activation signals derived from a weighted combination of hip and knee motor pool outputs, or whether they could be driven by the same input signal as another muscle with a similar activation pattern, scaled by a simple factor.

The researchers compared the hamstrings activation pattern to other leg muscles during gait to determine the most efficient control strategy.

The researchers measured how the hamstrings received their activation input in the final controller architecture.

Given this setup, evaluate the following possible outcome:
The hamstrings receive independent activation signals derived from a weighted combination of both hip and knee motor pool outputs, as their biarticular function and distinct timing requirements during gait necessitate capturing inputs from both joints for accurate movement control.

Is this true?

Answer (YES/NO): NO